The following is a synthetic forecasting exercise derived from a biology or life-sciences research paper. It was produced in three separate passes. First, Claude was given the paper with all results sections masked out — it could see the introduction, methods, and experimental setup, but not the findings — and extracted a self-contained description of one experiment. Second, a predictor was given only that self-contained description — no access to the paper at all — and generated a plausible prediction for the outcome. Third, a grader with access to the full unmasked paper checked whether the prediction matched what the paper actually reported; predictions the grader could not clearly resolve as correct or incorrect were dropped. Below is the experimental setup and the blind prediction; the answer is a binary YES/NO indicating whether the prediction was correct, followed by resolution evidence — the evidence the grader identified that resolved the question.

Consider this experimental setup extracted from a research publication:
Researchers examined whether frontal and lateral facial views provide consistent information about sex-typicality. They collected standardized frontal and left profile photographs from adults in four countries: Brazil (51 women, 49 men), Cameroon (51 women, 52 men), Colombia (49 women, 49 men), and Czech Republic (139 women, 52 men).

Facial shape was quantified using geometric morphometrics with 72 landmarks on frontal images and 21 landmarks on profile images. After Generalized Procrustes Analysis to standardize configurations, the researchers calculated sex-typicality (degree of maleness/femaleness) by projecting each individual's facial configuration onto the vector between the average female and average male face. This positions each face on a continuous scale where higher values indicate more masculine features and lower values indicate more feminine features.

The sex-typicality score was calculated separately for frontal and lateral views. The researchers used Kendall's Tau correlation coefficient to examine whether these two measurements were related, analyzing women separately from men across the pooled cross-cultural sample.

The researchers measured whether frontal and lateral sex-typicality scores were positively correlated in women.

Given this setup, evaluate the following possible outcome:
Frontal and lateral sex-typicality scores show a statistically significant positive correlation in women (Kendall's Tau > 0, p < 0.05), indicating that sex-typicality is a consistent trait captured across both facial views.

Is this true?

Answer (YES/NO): YES